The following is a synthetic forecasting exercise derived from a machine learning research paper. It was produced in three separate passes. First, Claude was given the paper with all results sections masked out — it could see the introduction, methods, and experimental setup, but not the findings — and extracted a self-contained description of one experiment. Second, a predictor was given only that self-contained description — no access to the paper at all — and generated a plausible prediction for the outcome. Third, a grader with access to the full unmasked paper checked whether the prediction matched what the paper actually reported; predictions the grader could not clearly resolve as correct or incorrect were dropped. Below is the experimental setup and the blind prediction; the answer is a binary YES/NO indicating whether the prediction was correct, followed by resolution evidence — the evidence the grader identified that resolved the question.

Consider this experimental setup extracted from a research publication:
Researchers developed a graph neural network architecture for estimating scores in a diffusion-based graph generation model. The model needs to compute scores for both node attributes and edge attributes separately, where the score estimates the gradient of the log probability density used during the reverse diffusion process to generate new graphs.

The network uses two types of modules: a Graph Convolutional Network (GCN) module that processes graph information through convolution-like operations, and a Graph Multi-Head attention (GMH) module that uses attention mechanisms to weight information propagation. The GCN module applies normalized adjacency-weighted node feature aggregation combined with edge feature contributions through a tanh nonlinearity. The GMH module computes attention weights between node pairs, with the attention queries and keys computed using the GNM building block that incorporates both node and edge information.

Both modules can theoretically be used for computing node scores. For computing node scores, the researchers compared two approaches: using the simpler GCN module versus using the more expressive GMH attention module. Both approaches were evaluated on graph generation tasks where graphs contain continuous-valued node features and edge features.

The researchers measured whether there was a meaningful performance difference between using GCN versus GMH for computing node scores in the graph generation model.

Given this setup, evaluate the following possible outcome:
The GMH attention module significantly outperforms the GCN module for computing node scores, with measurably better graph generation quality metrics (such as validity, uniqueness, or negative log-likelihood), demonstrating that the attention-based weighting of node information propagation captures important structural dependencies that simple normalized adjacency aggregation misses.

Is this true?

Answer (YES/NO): NO